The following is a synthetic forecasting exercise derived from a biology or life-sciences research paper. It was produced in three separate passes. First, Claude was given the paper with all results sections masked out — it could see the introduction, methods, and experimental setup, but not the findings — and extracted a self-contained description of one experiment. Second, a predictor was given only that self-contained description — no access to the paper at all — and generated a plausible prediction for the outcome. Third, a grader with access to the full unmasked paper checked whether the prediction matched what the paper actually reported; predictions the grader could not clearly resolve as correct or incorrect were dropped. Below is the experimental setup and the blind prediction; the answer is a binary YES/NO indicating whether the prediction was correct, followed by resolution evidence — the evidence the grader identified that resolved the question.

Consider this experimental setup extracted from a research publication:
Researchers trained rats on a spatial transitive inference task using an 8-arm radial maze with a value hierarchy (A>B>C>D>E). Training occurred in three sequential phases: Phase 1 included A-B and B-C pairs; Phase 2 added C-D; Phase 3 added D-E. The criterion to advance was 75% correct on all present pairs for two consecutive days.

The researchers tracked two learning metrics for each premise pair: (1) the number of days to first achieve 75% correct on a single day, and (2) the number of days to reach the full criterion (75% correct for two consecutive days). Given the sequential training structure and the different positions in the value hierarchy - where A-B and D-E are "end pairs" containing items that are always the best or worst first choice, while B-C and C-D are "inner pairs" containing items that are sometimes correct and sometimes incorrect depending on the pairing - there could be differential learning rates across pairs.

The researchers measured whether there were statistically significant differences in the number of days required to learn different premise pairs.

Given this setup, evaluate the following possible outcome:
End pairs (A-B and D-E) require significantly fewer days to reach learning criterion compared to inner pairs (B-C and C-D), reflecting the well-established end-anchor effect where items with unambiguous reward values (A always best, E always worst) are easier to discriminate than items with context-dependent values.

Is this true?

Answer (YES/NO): NO